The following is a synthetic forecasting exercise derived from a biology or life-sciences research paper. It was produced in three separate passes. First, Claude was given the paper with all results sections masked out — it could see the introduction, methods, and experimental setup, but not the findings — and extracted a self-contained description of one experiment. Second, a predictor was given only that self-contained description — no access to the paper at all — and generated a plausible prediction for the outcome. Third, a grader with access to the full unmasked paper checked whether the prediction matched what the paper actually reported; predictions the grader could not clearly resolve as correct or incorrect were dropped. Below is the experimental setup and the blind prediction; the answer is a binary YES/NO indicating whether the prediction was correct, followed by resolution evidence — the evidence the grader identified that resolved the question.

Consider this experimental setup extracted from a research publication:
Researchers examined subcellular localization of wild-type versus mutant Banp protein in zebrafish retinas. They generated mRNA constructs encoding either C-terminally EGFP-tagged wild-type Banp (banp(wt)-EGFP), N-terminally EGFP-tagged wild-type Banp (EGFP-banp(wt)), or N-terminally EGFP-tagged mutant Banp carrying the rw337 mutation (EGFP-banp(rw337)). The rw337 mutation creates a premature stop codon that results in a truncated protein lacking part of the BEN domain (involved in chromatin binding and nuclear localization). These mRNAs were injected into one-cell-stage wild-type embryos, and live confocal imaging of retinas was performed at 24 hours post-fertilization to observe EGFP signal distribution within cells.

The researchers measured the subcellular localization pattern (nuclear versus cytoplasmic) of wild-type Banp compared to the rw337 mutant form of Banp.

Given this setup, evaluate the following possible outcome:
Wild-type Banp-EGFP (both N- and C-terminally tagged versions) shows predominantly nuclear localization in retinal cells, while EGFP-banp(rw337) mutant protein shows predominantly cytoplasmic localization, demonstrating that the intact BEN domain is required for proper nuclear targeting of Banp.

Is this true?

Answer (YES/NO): NO